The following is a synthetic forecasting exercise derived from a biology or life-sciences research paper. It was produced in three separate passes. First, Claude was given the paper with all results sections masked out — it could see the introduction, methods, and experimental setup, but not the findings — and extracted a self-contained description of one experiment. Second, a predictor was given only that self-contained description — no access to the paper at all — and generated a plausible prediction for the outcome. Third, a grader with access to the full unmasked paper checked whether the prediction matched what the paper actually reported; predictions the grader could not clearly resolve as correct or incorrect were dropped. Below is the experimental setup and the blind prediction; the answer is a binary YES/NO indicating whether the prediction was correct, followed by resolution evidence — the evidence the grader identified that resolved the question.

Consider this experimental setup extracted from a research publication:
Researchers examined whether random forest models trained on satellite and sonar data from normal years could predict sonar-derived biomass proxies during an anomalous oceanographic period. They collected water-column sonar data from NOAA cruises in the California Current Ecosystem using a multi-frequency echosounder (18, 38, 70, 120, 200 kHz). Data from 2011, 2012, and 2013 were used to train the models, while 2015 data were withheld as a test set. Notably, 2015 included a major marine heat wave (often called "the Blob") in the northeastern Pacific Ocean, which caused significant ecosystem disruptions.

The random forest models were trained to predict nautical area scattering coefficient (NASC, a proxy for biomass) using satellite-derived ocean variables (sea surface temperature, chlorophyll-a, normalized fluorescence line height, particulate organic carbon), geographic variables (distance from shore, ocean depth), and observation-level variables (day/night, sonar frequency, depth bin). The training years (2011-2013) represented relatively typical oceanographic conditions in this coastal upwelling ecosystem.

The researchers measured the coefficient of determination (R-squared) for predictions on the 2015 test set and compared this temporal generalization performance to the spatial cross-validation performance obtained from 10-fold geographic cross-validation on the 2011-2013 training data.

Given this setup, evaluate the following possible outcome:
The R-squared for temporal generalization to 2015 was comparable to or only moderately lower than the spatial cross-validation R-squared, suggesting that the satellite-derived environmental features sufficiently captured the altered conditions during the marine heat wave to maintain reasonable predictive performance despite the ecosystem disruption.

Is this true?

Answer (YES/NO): NO